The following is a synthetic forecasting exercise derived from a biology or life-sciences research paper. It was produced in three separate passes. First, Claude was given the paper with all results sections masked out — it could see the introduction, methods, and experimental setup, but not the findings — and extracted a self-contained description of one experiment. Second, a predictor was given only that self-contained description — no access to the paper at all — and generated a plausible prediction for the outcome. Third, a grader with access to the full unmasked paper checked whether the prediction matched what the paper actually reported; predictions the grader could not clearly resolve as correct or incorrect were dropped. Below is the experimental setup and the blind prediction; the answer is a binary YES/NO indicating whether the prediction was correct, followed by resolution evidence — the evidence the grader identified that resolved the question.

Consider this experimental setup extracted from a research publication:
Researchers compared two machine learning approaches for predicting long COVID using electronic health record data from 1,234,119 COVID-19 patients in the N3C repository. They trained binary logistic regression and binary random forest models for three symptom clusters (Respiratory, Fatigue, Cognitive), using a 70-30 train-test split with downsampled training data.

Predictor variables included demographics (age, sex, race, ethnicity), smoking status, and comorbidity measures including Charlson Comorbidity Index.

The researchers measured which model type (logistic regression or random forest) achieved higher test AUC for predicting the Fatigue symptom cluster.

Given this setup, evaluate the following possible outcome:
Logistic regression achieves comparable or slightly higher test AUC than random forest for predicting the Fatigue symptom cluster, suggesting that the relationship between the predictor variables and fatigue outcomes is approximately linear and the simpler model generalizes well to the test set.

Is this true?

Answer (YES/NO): YES